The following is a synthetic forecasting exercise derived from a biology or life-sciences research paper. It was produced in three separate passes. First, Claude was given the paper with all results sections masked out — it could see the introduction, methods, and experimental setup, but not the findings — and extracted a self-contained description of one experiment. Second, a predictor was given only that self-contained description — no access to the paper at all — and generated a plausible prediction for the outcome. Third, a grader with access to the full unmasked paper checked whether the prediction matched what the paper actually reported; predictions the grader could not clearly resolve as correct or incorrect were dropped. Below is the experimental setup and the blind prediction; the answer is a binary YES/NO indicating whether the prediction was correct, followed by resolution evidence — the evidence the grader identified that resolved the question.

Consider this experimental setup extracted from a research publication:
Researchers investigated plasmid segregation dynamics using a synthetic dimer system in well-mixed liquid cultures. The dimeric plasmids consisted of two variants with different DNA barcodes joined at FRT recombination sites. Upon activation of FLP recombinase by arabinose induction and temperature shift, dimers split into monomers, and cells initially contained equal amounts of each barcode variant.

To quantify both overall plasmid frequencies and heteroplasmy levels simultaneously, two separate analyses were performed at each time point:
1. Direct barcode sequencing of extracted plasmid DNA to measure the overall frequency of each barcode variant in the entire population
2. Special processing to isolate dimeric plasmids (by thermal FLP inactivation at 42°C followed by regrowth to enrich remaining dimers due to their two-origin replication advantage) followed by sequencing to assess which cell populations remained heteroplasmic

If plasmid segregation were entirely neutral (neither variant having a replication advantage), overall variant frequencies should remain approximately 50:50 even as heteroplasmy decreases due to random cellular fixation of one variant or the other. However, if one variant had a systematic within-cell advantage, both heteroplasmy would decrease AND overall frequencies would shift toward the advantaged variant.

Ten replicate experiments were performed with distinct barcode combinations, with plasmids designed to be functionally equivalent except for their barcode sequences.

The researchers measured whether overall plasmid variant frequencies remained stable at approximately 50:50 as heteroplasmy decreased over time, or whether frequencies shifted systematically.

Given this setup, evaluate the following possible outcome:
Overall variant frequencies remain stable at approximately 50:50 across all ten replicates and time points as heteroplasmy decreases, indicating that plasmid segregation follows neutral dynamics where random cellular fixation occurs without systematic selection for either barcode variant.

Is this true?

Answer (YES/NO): NO